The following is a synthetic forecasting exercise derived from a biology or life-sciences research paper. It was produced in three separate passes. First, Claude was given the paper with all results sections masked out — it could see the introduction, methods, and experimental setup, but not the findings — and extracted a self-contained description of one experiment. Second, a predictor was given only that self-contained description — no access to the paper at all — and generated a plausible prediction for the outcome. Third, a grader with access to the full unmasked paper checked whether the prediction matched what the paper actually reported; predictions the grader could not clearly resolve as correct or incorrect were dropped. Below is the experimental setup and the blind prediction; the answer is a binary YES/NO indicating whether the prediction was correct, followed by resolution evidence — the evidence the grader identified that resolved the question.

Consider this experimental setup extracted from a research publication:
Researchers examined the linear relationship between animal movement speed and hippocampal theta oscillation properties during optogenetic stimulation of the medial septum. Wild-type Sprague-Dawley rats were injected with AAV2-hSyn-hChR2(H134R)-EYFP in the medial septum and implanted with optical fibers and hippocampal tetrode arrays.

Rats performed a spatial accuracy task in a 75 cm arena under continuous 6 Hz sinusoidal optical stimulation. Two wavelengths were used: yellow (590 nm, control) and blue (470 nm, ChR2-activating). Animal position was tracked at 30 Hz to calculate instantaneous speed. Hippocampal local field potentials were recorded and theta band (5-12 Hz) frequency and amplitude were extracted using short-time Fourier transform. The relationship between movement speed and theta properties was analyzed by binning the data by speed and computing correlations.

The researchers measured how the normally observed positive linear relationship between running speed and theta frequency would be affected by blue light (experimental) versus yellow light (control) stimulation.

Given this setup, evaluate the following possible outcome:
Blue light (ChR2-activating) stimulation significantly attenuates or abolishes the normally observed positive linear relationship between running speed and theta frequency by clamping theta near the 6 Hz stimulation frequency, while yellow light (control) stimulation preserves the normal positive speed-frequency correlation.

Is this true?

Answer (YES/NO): NO